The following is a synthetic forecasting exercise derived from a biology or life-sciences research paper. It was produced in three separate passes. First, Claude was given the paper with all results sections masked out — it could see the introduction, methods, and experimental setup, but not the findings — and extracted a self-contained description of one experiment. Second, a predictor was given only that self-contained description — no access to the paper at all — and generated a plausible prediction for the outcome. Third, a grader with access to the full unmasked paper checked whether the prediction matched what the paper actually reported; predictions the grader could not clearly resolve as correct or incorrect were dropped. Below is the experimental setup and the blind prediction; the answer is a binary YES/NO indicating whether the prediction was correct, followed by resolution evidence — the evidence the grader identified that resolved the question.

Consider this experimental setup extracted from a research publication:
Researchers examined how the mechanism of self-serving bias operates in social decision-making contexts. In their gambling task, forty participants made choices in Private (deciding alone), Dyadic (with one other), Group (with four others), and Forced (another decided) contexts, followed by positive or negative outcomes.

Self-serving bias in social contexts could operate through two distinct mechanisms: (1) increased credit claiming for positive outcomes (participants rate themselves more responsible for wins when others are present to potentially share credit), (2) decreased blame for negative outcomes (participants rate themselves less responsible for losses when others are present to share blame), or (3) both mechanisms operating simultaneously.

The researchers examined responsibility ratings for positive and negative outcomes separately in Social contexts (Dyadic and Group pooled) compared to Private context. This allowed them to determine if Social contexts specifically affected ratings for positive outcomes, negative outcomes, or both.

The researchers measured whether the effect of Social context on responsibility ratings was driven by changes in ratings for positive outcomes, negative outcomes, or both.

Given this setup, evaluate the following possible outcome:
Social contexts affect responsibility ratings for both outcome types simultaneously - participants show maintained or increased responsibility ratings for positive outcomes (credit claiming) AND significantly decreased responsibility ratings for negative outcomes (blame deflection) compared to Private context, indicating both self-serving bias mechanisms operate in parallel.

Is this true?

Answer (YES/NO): NO